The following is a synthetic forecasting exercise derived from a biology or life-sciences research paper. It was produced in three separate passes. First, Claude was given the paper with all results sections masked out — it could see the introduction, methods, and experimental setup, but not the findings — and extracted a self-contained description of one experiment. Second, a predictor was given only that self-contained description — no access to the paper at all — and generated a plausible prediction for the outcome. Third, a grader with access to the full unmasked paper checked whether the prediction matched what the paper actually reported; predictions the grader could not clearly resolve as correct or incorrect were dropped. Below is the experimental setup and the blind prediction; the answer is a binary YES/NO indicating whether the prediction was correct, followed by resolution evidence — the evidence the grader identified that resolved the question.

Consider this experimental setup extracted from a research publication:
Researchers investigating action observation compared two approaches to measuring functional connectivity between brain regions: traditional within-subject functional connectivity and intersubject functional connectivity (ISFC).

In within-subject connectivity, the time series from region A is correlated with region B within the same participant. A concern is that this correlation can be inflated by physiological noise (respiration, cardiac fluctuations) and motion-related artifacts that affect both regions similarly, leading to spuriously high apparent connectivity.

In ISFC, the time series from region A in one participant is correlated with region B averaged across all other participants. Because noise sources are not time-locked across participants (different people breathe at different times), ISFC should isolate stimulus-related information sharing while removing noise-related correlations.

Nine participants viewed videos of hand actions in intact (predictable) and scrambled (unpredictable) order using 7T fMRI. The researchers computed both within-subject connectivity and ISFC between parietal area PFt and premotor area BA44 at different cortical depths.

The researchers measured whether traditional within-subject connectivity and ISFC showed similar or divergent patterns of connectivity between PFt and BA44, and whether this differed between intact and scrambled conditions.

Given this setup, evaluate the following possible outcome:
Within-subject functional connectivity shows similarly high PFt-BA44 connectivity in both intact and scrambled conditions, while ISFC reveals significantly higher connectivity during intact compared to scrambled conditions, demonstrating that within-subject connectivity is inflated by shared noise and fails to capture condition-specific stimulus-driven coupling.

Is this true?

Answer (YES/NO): YES